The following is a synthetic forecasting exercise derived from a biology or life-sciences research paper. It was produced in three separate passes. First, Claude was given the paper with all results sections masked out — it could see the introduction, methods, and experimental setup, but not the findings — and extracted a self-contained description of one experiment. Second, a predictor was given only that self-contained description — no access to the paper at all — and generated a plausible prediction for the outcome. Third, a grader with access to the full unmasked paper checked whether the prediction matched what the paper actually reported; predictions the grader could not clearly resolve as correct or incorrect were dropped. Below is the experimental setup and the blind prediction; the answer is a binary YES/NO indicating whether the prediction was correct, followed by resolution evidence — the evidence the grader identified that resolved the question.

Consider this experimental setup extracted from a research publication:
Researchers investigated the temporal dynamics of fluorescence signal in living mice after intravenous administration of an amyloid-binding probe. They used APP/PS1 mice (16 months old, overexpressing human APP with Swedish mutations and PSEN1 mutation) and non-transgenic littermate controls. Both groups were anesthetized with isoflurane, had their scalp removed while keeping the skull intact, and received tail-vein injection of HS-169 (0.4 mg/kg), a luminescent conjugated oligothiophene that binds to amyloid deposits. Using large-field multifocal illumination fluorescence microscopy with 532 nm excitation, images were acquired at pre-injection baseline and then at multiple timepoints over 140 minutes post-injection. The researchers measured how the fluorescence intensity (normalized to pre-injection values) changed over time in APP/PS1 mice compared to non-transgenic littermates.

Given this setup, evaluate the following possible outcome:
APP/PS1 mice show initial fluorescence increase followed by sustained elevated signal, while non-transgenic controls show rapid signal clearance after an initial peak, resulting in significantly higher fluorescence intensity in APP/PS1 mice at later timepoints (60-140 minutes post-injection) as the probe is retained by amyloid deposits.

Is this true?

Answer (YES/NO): NO